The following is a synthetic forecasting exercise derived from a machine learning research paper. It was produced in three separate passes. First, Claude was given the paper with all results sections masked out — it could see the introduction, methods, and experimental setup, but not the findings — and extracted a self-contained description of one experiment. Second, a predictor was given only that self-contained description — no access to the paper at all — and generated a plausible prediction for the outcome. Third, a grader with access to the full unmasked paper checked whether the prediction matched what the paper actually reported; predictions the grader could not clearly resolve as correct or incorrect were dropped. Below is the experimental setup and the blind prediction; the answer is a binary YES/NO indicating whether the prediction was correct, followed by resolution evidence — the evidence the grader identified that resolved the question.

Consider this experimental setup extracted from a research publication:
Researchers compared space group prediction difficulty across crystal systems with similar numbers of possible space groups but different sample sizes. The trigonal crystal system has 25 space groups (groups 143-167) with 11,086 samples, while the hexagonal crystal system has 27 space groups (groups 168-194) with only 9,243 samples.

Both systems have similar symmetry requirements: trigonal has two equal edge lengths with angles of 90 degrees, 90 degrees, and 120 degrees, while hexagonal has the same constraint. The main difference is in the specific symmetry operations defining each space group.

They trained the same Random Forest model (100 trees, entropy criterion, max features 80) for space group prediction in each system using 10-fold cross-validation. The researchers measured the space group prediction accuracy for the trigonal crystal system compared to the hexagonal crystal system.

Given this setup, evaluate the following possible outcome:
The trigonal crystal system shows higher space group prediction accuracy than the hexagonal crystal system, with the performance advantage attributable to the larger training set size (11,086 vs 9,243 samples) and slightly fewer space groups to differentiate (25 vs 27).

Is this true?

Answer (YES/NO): NO